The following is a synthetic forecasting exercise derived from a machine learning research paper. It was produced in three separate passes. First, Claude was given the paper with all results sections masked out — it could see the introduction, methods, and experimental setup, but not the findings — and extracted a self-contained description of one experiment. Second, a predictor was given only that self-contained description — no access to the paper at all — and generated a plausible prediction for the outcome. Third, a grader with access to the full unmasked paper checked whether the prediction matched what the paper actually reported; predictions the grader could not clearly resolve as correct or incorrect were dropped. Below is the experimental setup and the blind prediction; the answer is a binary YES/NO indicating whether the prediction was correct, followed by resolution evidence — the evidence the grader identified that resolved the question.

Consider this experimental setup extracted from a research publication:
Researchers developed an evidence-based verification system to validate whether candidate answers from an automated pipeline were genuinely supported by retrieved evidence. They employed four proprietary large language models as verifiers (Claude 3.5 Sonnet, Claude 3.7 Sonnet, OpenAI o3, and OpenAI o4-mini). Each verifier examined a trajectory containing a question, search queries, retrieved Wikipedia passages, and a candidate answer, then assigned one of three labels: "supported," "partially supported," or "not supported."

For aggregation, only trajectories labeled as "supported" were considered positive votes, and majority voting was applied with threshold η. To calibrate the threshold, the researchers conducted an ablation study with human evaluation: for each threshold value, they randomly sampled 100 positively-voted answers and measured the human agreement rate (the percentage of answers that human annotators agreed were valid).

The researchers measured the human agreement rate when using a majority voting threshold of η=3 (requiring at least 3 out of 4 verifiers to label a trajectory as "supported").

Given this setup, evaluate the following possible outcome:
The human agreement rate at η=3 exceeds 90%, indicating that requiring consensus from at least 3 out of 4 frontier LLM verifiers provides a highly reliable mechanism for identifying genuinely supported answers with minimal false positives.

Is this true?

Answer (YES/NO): YES